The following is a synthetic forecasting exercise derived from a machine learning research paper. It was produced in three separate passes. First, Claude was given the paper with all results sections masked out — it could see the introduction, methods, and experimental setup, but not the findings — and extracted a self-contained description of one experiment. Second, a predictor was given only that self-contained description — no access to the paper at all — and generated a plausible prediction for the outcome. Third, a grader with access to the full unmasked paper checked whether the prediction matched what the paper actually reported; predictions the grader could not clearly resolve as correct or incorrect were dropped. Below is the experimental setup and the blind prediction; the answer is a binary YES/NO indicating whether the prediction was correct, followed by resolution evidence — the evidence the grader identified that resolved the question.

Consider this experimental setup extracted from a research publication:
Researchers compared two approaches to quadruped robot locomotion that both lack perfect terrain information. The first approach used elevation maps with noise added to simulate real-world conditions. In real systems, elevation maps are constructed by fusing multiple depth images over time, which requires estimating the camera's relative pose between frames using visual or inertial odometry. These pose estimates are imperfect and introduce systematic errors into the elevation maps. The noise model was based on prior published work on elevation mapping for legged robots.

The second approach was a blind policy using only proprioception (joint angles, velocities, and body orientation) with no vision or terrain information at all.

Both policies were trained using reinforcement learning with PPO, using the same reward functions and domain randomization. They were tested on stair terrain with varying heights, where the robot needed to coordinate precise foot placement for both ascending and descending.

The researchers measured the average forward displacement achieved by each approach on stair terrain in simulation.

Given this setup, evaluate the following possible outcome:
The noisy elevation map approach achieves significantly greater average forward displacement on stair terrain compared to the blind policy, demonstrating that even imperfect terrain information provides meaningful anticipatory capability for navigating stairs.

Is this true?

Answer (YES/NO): NO